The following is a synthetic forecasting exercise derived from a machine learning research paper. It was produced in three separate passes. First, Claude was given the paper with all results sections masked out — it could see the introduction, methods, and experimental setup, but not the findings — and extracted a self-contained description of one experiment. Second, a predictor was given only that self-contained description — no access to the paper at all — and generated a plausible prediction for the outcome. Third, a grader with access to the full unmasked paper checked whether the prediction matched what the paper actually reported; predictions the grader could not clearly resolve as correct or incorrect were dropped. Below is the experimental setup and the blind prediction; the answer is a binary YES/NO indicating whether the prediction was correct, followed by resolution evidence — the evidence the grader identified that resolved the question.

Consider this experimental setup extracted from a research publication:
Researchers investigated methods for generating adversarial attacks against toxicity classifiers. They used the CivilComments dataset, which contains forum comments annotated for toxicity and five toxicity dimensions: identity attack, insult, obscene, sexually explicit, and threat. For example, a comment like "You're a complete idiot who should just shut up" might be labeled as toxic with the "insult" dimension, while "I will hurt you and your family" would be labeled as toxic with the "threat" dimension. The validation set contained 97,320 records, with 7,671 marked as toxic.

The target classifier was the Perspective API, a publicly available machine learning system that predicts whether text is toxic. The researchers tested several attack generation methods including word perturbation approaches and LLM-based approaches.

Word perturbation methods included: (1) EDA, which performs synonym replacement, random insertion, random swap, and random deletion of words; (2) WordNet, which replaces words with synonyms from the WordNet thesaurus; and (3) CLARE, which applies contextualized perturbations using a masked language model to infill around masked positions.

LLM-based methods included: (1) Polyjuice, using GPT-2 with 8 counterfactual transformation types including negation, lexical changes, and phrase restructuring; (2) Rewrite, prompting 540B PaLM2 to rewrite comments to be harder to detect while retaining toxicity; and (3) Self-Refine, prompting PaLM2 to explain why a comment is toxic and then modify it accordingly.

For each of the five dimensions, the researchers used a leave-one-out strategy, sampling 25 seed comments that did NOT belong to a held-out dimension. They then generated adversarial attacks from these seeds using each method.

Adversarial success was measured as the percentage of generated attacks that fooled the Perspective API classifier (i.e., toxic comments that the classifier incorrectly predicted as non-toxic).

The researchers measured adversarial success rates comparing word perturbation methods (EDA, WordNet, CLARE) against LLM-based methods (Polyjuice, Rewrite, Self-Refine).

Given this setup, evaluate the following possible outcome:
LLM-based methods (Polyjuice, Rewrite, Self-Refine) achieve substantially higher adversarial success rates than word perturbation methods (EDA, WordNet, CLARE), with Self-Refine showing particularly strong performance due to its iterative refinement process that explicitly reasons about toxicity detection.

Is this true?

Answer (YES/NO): NO